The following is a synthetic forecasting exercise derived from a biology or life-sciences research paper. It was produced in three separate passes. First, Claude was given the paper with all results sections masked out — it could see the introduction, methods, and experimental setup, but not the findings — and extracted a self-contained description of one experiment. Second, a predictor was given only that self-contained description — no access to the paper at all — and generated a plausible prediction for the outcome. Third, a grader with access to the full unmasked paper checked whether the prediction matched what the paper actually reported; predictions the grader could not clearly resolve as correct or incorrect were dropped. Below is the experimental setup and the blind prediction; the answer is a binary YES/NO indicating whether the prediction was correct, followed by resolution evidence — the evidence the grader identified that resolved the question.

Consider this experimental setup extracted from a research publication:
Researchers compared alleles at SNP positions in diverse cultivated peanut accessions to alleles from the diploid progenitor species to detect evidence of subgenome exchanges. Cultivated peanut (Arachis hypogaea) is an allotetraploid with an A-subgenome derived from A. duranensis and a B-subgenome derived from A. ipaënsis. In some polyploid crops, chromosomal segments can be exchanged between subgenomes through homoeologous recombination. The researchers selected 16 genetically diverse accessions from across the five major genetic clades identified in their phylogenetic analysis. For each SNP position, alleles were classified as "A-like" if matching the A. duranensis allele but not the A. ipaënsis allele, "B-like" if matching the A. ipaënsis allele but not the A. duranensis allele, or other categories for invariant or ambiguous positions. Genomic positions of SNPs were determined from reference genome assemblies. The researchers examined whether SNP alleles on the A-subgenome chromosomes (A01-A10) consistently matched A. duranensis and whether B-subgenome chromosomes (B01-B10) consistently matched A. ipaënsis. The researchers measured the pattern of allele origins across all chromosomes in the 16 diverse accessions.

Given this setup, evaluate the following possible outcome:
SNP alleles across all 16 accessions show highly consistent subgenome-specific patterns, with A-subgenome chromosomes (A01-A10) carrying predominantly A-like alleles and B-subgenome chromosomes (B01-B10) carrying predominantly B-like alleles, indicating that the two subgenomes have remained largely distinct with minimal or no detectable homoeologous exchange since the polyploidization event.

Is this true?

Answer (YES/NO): NO